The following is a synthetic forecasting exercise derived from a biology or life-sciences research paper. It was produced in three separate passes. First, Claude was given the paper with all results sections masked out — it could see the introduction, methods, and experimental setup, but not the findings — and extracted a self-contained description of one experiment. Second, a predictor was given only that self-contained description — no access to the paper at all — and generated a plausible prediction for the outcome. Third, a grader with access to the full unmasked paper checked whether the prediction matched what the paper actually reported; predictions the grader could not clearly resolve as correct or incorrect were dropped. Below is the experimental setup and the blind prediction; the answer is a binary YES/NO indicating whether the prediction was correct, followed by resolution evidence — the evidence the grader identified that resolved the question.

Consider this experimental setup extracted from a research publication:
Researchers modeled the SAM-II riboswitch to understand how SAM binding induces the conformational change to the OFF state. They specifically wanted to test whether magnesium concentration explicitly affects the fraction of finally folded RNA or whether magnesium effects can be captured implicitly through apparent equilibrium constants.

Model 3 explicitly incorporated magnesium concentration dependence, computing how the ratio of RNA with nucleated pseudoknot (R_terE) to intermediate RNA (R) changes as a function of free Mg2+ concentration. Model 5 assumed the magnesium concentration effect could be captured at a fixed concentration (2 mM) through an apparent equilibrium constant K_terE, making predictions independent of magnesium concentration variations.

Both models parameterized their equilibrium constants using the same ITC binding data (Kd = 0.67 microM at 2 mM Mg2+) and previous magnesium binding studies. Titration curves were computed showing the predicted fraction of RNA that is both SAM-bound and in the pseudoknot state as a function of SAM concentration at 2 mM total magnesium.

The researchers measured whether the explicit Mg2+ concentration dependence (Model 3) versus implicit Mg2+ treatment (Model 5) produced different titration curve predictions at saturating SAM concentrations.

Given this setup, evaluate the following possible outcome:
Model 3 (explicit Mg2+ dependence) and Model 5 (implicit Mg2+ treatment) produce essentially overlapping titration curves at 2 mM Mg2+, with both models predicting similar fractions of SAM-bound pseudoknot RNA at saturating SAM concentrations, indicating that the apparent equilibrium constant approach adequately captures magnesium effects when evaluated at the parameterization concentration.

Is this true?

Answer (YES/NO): YES